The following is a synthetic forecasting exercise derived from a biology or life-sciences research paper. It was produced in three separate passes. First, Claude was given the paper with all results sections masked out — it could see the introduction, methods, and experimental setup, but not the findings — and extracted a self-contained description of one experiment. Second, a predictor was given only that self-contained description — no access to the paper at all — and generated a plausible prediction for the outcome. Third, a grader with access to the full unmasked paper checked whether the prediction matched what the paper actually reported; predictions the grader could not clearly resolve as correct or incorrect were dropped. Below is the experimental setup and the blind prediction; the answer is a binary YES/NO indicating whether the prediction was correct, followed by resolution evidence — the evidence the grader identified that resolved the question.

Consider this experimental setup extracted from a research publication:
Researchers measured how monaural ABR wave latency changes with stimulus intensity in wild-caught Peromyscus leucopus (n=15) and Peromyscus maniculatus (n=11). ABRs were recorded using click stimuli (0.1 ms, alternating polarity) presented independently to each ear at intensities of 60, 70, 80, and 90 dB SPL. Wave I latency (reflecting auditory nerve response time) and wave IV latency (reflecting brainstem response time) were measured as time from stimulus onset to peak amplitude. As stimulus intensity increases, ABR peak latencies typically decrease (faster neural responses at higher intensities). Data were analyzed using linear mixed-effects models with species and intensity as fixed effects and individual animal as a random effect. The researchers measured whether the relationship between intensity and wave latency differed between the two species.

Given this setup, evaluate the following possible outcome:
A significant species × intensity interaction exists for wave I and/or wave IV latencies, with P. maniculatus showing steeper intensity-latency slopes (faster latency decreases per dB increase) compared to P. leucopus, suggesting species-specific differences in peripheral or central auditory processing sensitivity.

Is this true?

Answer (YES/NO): NO